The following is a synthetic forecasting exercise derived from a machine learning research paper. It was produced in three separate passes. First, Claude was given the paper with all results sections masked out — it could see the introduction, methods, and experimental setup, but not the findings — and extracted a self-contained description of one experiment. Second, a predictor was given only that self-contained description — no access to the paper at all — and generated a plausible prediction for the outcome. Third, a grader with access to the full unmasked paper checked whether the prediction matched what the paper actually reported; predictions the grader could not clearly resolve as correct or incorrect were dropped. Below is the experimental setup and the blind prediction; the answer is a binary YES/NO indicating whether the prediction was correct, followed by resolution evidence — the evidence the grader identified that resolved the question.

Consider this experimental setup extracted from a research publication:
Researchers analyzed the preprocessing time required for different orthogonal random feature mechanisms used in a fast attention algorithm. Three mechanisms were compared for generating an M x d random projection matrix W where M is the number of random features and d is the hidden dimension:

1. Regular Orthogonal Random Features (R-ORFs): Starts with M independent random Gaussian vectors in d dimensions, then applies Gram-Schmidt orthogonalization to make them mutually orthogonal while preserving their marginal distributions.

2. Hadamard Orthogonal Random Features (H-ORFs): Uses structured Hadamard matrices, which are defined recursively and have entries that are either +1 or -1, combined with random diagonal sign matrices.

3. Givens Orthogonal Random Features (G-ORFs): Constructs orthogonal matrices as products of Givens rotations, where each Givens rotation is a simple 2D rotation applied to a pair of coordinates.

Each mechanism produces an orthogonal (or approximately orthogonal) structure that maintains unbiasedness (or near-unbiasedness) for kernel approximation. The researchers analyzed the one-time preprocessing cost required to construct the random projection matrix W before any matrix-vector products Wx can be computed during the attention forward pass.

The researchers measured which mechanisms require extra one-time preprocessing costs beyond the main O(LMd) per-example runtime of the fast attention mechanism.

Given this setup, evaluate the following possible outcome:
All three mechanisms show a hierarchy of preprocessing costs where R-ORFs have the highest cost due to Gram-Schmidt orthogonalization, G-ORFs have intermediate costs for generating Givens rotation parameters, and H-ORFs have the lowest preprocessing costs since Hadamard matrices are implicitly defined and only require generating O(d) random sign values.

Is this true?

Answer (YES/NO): NO